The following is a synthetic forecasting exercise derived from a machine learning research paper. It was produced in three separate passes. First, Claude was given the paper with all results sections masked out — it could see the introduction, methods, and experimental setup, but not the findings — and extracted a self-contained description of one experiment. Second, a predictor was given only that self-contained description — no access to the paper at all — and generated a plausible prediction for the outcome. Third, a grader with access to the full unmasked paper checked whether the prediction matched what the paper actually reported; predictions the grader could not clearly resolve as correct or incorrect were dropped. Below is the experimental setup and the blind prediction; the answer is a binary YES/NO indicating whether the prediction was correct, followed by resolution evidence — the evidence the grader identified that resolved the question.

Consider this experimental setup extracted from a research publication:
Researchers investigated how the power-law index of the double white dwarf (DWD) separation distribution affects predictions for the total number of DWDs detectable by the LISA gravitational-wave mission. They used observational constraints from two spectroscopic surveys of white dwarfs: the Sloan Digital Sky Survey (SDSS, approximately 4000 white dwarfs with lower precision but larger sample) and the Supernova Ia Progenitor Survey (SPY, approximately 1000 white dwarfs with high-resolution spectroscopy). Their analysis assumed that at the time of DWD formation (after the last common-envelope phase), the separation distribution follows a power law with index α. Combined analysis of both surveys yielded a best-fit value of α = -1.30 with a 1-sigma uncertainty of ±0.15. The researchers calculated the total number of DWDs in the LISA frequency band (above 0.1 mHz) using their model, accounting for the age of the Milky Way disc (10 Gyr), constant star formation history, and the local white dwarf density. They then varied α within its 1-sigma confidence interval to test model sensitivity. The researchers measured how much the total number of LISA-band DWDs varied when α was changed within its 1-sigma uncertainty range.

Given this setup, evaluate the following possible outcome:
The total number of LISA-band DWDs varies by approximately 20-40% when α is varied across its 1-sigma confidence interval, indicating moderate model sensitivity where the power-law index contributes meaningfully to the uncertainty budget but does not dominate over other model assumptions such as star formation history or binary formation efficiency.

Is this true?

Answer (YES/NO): YES